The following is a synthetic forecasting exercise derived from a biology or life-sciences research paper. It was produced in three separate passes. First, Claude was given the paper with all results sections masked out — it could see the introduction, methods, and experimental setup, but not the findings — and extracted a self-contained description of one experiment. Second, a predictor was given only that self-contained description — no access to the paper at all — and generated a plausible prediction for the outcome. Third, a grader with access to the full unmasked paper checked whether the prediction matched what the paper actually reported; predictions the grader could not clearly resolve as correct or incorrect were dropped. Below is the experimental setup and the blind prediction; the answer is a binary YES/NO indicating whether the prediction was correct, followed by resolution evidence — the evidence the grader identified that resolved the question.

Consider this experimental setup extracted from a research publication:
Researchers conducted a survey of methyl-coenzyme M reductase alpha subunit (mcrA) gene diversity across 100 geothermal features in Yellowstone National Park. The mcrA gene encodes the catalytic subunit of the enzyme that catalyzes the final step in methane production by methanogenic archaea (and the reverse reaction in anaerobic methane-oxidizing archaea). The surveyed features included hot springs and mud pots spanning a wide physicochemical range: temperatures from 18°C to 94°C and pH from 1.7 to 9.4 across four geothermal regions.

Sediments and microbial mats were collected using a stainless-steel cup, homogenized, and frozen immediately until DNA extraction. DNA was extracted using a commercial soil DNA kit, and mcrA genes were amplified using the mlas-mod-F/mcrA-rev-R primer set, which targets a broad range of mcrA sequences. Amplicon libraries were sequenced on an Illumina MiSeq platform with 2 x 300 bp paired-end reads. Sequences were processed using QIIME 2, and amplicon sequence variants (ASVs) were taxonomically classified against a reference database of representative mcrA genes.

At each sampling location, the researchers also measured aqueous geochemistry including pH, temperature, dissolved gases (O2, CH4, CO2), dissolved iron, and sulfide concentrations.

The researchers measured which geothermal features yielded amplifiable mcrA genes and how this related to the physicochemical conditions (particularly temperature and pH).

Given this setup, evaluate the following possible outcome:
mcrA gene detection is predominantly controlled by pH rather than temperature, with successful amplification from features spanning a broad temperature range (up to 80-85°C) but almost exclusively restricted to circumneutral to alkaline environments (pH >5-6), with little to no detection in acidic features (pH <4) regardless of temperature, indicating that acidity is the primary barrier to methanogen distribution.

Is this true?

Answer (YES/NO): NO